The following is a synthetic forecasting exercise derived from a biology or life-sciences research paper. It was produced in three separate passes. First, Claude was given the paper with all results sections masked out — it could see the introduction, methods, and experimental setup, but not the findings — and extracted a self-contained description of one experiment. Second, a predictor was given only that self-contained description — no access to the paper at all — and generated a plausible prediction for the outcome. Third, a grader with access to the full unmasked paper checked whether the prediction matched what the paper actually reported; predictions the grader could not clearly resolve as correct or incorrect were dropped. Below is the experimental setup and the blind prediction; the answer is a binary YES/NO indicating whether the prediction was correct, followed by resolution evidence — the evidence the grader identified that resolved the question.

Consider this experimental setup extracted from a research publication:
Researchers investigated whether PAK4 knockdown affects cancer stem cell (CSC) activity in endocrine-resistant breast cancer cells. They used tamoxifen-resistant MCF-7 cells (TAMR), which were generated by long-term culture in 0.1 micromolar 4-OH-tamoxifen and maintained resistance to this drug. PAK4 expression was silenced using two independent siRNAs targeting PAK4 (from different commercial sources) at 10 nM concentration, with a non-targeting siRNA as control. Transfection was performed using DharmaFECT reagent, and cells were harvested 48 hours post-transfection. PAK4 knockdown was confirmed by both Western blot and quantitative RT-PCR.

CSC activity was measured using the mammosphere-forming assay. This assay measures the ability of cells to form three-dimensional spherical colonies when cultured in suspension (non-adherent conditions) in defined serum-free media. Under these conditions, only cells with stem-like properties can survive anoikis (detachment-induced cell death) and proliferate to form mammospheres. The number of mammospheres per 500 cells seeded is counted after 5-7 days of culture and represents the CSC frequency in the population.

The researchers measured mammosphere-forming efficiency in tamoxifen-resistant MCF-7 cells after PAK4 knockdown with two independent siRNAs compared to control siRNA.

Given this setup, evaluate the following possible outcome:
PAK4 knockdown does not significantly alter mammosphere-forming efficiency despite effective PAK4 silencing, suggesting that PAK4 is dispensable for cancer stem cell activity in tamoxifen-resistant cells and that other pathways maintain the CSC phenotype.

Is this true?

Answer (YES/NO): NO